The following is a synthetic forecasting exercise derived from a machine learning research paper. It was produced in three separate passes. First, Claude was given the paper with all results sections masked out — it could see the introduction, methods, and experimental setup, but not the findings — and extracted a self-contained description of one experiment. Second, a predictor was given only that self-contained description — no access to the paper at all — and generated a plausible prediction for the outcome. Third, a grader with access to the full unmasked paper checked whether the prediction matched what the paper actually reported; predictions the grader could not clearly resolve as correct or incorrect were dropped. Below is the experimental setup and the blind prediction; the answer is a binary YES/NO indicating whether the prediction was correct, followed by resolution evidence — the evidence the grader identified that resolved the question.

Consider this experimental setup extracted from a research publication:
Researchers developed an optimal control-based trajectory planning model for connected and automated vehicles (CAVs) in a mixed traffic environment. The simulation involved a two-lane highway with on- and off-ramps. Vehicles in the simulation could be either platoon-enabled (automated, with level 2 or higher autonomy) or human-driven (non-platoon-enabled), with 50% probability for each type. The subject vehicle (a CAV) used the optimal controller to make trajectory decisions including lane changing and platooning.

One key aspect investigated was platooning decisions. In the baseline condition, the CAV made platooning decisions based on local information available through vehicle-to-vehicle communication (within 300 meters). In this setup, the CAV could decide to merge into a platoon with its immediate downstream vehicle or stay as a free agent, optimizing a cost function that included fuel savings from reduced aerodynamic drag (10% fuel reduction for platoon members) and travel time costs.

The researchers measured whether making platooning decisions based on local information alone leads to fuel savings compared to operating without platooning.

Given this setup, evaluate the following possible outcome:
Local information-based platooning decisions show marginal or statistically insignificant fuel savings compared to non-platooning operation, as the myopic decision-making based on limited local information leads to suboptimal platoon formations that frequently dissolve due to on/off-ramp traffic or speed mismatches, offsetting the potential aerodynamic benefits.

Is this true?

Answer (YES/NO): YES